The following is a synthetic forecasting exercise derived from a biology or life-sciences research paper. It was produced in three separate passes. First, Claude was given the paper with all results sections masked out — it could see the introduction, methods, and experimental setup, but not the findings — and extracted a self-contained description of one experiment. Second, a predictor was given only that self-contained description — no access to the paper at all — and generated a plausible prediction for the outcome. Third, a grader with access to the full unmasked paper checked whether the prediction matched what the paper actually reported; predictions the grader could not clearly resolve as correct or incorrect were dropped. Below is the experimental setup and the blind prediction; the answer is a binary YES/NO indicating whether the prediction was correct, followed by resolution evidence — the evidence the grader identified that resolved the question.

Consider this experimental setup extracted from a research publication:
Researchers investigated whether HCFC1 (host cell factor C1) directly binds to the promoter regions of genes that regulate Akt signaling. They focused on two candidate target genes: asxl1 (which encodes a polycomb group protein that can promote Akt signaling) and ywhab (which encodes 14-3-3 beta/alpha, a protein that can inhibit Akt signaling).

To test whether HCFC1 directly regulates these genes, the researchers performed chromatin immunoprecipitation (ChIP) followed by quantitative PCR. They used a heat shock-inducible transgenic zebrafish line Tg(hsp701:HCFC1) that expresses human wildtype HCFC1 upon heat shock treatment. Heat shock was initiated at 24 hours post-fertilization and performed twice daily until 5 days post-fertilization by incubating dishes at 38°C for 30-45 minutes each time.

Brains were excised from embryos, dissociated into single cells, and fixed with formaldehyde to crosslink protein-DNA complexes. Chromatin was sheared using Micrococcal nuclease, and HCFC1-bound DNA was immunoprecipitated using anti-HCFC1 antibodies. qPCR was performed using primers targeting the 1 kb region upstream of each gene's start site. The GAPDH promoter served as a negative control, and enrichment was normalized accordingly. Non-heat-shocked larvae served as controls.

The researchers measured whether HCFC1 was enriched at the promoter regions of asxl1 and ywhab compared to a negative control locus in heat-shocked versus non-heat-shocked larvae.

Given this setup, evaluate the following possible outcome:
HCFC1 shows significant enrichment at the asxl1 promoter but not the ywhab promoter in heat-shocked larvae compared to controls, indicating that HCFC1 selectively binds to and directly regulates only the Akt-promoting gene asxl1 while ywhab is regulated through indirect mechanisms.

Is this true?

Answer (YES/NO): NO